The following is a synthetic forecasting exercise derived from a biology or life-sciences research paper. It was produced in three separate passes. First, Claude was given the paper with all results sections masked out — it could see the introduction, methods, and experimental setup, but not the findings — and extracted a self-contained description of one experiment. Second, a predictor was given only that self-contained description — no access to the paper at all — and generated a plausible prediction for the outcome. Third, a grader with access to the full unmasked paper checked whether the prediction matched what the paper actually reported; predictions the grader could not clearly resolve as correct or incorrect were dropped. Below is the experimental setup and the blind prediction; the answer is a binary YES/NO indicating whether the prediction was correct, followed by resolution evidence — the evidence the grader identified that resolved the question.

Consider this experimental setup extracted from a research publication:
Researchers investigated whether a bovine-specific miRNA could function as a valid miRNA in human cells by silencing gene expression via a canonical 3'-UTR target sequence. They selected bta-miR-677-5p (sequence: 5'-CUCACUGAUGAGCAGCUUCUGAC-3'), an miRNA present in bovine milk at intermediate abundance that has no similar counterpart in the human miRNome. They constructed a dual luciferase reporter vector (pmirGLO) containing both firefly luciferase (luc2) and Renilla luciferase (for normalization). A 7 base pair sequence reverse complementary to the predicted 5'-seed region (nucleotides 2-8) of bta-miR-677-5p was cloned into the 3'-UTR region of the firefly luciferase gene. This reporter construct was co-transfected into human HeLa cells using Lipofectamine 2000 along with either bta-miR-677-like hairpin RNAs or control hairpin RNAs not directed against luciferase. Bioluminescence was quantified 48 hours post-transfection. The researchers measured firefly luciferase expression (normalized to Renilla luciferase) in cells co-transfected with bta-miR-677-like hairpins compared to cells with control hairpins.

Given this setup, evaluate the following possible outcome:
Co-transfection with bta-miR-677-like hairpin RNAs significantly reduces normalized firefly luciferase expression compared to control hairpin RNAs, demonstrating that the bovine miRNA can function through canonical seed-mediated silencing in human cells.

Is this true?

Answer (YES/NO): YES